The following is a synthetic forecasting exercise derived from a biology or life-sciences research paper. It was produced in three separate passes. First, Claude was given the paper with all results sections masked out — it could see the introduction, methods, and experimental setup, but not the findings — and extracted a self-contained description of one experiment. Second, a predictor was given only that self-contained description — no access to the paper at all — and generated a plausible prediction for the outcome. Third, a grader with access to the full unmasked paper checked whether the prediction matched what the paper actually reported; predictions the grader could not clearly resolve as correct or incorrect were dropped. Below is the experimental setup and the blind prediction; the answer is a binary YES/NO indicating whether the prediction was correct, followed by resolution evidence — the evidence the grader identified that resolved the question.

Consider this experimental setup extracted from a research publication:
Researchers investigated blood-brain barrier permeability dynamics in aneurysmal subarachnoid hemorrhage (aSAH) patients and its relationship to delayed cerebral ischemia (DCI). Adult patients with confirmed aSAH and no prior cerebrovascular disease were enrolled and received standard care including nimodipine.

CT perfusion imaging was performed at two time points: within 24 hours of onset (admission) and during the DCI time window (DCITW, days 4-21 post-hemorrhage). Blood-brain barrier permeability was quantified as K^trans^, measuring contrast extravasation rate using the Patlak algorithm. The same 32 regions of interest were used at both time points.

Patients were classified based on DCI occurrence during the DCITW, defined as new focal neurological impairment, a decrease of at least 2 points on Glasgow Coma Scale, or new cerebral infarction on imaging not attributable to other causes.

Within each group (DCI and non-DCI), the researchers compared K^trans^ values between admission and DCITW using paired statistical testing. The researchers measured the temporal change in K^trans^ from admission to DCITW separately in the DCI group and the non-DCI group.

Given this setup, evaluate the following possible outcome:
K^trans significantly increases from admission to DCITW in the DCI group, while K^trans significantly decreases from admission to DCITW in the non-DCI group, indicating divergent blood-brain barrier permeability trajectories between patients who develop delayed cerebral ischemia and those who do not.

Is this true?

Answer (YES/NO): NO